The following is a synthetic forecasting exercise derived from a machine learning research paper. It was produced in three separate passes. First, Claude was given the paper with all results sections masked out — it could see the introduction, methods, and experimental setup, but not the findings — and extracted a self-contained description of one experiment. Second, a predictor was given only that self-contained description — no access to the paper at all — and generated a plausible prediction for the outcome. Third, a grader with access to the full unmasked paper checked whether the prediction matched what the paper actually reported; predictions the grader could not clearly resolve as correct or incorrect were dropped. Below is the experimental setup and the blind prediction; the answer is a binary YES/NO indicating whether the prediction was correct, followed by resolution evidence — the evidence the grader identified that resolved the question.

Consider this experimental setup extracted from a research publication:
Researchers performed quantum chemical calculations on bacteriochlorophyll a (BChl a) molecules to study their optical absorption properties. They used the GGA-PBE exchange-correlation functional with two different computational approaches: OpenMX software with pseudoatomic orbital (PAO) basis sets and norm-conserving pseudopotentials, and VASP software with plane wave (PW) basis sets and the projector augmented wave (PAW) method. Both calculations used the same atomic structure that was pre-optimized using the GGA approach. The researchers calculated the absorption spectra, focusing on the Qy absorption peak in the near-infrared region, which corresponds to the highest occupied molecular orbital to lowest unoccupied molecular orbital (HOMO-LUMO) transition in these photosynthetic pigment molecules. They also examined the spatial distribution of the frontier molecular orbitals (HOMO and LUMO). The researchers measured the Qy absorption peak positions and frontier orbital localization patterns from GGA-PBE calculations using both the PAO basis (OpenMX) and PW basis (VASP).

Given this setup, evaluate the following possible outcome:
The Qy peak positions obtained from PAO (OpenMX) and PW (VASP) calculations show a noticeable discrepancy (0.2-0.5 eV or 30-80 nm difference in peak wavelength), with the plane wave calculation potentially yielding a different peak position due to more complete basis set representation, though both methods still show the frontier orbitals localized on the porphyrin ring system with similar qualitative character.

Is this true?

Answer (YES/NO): NO